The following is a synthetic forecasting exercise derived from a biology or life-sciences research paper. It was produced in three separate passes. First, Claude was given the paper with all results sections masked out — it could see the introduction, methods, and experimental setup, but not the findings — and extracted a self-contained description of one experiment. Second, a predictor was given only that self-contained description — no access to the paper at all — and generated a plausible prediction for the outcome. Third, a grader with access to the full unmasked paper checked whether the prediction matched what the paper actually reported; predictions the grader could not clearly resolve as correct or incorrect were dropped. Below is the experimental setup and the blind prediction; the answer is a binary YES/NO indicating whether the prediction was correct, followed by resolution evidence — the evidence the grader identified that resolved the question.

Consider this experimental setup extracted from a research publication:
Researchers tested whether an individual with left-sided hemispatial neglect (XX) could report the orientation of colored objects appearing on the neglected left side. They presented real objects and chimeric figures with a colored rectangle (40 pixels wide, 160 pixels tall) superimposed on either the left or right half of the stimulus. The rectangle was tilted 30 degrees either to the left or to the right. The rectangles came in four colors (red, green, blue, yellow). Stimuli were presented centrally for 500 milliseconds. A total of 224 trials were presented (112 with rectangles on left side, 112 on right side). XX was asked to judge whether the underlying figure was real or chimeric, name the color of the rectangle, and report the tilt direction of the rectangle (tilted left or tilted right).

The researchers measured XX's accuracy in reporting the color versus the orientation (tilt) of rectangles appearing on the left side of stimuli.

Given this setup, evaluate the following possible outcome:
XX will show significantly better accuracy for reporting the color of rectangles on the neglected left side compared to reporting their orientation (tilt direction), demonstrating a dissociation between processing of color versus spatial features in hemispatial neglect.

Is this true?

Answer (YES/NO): NO